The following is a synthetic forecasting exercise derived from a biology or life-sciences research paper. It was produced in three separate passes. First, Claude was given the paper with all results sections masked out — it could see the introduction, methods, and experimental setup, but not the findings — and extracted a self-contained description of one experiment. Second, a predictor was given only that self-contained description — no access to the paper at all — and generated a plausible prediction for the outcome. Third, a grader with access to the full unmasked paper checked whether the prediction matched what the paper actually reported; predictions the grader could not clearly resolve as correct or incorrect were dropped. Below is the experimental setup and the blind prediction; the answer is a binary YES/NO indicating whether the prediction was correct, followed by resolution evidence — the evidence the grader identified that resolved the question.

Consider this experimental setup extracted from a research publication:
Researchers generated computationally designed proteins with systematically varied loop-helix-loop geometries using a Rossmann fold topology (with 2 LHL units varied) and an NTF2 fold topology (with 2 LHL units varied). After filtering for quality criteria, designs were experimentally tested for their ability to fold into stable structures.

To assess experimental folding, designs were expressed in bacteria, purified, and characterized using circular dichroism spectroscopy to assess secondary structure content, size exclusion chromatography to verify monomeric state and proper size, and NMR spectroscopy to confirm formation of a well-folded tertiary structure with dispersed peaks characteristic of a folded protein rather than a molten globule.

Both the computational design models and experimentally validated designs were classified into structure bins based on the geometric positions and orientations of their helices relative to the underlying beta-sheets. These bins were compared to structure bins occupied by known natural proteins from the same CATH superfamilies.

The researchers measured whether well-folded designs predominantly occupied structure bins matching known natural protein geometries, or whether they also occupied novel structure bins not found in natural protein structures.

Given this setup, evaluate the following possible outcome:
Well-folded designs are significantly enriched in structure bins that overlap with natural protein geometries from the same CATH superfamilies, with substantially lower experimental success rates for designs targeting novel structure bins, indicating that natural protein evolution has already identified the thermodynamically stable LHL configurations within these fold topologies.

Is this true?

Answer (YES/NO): NO